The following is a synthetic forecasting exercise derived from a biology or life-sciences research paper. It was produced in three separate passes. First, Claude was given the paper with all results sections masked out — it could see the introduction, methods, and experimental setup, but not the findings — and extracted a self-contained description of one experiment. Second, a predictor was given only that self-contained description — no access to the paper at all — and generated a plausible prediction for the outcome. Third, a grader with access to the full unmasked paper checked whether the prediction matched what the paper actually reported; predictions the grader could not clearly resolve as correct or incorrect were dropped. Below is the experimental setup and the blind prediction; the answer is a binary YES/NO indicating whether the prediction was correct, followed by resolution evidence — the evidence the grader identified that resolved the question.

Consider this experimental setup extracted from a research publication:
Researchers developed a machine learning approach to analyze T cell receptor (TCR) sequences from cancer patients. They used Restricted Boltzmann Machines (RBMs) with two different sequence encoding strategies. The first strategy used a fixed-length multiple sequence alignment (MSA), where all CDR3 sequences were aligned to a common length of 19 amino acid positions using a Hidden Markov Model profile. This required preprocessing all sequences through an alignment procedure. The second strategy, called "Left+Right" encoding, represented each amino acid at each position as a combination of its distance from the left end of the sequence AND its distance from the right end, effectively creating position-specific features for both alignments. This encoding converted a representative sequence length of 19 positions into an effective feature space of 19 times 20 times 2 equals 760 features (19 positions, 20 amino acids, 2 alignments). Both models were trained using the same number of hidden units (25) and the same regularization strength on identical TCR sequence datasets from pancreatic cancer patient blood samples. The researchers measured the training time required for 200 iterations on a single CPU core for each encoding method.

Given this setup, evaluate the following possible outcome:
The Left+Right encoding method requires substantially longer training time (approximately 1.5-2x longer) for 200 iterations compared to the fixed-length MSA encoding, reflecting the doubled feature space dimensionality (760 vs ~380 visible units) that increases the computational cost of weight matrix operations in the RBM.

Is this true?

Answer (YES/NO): NO